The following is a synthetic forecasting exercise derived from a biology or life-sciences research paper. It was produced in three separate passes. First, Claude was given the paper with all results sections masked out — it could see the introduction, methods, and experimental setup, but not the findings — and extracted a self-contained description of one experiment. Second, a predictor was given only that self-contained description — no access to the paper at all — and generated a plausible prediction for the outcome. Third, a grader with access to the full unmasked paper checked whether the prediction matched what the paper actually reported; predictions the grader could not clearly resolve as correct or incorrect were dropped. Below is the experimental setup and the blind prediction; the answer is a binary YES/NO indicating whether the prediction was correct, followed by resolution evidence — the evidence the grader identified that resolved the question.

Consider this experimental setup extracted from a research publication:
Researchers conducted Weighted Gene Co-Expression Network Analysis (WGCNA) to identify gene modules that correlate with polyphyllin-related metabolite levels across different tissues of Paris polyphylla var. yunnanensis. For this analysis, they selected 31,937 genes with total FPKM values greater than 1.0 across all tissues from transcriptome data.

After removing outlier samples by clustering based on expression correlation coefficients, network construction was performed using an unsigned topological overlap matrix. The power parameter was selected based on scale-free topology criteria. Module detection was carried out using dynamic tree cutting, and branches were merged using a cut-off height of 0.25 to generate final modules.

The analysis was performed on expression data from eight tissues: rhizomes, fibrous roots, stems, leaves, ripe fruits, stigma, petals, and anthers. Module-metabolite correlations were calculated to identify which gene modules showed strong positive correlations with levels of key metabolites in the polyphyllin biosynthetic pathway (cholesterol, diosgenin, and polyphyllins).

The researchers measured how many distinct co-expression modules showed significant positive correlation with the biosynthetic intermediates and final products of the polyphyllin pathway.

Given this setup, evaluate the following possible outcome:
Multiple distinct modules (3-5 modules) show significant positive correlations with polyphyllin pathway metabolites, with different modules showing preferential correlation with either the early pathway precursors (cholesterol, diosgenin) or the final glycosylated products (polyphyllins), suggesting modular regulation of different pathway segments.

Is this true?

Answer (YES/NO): NO